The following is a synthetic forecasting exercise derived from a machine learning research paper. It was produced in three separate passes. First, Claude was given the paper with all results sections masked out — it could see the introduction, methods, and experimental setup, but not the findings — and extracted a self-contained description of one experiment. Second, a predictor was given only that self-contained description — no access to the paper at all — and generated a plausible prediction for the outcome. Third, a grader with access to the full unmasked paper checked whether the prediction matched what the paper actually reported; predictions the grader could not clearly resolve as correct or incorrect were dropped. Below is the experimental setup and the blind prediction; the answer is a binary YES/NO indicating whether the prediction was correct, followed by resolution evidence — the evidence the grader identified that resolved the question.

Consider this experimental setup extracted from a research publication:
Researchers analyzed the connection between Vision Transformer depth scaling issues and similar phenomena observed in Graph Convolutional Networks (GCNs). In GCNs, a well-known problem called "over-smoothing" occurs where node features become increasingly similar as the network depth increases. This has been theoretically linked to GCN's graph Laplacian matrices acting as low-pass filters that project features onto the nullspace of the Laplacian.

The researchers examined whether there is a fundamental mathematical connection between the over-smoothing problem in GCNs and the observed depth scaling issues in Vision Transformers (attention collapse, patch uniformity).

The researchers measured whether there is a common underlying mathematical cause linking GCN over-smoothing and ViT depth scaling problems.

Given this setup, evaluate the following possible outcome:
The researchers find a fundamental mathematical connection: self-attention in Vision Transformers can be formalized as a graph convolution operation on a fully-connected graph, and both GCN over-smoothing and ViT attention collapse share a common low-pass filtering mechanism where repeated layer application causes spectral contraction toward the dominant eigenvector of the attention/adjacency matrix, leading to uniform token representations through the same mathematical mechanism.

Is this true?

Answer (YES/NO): NO